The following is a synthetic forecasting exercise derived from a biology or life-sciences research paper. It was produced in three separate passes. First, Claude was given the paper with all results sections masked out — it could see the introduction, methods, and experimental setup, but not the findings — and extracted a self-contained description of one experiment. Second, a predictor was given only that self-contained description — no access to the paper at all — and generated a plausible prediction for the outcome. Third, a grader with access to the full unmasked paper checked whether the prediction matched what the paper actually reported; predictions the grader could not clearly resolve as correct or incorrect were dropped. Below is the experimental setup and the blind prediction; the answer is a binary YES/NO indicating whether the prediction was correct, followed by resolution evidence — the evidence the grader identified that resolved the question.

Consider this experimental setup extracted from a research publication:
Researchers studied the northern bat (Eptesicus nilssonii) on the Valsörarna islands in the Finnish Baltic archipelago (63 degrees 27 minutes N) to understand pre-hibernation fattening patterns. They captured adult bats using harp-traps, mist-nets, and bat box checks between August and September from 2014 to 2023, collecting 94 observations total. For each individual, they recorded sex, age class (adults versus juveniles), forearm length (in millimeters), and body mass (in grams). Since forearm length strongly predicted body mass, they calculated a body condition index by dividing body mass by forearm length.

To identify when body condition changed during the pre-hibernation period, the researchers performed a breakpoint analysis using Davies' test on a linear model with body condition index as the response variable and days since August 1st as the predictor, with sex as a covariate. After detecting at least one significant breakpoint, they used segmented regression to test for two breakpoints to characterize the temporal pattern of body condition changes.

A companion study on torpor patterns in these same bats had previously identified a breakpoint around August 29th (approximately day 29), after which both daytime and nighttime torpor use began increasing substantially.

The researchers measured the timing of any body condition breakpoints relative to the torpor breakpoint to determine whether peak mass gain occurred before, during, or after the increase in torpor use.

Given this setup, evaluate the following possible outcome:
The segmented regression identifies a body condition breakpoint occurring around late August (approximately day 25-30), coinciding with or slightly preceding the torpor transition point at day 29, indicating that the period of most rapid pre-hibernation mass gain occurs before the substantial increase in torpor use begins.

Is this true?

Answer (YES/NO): YES